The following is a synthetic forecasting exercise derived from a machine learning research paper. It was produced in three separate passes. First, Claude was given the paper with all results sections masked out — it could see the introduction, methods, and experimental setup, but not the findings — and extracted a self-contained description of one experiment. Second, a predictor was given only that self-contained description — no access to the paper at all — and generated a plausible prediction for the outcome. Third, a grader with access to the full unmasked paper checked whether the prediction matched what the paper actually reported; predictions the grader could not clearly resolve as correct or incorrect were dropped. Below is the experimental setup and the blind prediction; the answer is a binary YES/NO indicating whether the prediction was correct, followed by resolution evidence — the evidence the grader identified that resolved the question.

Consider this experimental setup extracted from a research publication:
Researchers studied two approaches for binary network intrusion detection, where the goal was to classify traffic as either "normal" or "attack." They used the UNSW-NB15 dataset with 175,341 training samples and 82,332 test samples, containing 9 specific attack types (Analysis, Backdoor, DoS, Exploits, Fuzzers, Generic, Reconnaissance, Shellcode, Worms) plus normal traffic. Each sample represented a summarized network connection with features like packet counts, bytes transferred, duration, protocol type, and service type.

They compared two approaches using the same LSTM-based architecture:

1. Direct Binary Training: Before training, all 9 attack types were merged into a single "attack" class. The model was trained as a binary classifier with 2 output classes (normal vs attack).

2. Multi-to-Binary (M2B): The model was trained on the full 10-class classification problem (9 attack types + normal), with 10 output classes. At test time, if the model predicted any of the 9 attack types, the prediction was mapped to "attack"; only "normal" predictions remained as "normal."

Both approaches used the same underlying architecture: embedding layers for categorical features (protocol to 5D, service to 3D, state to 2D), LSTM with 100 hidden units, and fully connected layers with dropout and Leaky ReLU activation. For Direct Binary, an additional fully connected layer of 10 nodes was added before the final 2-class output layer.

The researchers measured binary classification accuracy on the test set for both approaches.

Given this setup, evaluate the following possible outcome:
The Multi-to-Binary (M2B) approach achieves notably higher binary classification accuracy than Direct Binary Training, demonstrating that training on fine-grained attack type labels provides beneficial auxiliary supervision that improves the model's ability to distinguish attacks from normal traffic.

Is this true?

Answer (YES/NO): NO